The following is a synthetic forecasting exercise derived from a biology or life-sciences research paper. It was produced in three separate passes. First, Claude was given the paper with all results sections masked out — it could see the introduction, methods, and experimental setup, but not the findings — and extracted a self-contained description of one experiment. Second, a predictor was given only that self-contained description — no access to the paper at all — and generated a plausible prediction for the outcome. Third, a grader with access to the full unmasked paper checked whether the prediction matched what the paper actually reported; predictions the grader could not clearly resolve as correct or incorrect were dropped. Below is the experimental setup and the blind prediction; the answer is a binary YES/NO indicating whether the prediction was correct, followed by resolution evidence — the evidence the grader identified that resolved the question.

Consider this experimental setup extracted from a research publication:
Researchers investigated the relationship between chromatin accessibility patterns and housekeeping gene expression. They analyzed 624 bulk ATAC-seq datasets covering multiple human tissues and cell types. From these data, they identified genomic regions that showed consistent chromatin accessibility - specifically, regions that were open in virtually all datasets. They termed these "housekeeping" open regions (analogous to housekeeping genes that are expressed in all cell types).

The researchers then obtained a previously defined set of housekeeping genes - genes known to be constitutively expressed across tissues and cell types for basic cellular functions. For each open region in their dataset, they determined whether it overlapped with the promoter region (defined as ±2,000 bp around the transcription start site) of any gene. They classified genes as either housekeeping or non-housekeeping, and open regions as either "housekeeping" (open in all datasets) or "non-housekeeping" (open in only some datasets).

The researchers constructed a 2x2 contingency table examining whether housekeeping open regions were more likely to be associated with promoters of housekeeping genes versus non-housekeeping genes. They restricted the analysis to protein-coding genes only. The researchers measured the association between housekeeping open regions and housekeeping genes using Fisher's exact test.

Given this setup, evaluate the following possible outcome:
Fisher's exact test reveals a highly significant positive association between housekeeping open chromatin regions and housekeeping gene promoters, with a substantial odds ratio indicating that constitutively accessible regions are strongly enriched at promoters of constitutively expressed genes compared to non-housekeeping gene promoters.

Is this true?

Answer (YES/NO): YES